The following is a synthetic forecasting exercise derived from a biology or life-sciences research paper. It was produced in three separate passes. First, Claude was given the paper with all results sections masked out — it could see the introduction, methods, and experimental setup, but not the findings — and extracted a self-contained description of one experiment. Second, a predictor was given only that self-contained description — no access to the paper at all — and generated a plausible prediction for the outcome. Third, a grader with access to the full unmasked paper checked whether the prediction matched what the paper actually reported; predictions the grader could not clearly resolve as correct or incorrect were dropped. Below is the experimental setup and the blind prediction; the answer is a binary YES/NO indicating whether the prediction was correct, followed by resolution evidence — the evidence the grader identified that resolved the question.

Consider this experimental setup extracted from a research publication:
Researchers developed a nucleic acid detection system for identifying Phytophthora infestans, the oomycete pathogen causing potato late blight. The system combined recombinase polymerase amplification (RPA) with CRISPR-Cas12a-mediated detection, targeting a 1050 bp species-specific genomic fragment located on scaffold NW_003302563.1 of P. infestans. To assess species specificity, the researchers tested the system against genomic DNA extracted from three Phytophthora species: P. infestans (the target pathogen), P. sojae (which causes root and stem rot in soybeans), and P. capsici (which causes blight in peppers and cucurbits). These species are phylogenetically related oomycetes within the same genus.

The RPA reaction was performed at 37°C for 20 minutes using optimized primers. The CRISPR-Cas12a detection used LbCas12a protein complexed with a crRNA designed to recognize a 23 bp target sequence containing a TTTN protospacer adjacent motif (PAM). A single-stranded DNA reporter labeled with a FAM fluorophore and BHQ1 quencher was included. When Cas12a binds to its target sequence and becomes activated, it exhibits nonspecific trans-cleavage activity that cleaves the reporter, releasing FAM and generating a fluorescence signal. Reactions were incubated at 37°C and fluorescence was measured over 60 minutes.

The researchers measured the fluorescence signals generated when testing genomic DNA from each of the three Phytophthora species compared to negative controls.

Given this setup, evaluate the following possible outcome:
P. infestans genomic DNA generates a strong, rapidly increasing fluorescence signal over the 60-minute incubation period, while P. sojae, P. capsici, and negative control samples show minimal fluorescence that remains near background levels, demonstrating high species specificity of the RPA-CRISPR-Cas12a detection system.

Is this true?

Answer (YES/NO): YES